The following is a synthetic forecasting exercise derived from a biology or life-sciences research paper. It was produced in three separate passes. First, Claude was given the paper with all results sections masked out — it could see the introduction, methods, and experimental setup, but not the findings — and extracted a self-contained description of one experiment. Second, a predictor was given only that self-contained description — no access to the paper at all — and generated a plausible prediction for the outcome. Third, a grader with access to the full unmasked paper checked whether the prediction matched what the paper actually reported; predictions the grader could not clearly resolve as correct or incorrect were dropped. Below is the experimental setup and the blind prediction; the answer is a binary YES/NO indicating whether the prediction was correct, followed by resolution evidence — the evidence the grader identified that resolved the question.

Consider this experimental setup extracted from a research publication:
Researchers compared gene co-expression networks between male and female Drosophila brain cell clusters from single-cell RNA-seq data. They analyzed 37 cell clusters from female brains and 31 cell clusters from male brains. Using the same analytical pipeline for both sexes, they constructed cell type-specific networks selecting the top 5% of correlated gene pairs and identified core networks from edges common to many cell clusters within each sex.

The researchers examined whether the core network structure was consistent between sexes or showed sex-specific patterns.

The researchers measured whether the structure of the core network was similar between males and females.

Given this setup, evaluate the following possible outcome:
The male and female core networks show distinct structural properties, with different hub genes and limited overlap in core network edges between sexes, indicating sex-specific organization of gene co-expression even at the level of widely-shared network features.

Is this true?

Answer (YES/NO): NO